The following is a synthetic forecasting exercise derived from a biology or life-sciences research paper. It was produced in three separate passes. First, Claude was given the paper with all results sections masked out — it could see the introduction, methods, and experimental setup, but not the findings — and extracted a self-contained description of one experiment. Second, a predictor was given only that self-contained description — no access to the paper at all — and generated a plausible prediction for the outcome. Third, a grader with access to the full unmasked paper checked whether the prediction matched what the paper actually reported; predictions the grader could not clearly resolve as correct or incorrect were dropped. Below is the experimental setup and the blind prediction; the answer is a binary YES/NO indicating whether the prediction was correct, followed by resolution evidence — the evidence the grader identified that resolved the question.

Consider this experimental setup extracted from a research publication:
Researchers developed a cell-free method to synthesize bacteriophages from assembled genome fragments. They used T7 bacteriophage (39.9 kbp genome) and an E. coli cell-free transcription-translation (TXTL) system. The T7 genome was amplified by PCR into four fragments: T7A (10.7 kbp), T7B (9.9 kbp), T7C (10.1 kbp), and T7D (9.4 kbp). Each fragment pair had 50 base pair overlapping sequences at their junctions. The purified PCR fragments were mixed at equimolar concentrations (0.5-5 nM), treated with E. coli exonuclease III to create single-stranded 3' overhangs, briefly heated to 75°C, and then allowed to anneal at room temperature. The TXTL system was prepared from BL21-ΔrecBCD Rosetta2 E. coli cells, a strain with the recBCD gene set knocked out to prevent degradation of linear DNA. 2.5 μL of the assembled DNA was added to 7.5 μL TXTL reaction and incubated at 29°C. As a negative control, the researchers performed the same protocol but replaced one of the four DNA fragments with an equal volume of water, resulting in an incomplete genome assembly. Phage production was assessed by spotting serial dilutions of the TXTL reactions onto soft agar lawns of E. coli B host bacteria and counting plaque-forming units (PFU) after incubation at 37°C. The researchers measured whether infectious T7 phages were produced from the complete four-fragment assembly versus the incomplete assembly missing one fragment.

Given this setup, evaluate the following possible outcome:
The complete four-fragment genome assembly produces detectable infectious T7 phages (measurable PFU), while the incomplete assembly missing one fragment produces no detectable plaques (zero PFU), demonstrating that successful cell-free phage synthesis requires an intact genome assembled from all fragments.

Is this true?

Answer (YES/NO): YES